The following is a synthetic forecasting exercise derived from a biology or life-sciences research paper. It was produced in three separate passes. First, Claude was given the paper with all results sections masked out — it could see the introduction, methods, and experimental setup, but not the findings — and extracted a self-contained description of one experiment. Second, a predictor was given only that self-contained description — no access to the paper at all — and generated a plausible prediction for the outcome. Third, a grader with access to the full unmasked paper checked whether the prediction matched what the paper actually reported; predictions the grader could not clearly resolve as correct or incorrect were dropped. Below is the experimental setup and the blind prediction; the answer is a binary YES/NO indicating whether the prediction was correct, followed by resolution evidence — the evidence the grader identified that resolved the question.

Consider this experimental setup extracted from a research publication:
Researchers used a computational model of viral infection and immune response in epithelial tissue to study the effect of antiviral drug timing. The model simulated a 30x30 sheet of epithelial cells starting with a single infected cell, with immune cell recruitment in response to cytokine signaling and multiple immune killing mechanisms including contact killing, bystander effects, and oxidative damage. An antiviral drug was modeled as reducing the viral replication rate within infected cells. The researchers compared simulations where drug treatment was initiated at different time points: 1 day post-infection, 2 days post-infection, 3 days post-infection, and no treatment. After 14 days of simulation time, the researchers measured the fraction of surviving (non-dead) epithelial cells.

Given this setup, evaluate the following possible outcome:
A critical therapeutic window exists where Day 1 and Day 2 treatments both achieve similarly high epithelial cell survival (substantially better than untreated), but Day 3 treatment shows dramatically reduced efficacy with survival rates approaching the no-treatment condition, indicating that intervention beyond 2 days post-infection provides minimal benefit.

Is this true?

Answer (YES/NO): NO